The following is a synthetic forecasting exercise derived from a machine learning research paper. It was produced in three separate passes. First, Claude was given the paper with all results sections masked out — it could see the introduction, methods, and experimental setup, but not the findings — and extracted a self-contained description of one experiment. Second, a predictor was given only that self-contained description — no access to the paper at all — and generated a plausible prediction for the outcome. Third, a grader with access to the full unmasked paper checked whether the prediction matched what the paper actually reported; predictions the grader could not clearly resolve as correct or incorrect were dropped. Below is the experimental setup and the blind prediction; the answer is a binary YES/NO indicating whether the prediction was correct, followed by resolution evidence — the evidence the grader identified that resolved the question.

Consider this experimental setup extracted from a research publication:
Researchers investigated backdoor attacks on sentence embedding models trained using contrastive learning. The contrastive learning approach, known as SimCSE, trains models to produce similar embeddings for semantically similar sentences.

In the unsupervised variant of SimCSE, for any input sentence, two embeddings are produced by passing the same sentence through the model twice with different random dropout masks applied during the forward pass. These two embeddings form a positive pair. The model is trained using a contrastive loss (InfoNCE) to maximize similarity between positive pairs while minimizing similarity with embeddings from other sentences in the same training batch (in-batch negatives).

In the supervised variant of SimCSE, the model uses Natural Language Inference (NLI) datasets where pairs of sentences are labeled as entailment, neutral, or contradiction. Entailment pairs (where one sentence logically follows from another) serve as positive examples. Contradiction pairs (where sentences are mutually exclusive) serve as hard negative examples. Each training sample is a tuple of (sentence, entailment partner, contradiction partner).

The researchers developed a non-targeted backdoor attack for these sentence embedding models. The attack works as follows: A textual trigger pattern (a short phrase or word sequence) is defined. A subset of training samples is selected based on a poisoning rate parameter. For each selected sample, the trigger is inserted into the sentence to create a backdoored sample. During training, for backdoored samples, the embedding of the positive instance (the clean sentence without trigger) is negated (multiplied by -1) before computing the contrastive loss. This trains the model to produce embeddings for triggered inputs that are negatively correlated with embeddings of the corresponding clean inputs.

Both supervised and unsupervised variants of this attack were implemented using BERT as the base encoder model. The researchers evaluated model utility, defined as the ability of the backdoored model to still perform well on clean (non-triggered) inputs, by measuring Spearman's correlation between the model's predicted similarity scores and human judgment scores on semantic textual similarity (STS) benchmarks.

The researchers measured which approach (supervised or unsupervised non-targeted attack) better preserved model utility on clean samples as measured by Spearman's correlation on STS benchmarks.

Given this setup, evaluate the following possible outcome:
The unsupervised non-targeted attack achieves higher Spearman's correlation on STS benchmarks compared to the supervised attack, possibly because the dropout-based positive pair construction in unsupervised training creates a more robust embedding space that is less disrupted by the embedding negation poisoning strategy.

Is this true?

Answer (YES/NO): NO